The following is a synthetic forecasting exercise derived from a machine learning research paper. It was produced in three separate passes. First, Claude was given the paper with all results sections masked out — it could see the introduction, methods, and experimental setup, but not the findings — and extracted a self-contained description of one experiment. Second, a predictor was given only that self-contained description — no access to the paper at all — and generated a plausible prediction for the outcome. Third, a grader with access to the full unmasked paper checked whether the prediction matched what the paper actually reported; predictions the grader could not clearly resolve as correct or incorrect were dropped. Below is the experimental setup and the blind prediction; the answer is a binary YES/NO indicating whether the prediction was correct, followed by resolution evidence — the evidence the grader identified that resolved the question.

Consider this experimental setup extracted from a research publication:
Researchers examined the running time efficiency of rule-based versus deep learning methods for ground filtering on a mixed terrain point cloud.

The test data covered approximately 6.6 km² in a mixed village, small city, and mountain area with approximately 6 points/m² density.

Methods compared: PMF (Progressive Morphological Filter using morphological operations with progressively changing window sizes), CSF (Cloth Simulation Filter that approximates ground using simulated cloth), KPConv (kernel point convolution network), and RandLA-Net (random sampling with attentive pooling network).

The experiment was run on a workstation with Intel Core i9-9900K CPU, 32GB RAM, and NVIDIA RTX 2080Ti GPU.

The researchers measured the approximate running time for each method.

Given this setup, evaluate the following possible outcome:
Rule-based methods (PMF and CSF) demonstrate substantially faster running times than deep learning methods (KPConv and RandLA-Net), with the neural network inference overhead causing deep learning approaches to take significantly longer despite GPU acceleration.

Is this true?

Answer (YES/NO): NO